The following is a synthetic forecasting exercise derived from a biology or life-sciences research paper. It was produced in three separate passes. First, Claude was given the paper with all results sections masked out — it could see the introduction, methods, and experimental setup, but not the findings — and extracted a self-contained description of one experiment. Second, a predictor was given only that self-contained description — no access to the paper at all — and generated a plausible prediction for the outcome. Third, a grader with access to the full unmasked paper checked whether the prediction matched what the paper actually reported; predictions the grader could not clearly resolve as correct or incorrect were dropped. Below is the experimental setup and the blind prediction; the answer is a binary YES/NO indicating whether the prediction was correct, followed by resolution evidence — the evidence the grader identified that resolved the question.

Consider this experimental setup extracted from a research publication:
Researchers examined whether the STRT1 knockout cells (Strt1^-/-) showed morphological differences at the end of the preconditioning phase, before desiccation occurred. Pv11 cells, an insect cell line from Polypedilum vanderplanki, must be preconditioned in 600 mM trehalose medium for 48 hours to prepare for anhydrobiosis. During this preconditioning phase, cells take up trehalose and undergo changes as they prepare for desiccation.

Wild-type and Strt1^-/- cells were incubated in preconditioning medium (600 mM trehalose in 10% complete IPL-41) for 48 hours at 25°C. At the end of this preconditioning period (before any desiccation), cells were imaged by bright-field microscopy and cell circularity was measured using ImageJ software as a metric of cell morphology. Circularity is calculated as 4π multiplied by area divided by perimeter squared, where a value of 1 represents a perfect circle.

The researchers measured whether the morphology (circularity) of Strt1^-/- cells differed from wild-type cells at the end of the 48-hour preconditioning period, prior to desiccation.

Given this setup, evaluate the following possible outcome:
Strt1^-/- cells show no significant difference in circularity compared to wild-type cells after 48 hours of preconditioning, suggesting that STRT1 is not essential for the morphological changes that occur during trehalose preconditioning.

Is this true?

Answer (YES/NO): YES